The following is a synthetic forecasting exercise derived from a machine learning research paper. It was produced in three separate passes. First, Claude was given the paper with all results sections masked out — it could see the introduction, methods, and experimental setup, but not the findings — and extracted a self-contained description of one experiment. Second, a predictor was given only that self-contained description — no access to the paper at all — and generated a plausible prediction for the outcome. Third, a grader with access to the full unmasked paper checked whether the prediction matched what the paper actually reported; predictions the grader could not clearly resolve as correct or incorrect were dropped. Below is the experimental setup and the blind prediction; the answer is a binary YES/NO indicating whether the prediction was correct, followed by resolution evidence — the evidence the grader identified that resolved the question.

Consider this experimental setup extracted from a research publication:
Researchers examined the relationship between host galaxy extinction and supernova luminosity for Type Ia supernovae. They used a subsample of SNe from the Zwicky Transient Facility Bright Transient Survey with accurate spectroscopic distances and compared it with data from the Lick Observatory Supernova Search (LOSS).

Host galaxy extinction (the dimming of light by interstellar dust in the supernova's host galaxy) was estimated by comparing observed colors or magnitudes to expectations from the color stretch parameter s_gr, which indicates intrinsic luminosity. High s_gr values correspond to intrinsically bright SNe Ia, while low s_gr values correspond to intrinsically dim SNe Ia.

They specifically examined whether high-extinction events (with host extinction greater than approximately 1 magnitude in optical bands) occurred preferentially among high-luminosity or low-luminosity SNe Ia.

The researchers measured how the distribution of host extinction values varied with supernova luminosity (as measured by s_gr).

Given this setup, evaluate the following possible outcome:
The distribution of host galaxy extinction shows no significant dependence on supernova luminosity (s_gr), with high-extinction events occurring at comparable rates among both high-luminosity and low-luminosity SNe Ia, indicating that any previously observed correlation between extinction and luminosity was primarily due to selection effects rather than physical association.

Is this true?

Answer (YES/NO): NO